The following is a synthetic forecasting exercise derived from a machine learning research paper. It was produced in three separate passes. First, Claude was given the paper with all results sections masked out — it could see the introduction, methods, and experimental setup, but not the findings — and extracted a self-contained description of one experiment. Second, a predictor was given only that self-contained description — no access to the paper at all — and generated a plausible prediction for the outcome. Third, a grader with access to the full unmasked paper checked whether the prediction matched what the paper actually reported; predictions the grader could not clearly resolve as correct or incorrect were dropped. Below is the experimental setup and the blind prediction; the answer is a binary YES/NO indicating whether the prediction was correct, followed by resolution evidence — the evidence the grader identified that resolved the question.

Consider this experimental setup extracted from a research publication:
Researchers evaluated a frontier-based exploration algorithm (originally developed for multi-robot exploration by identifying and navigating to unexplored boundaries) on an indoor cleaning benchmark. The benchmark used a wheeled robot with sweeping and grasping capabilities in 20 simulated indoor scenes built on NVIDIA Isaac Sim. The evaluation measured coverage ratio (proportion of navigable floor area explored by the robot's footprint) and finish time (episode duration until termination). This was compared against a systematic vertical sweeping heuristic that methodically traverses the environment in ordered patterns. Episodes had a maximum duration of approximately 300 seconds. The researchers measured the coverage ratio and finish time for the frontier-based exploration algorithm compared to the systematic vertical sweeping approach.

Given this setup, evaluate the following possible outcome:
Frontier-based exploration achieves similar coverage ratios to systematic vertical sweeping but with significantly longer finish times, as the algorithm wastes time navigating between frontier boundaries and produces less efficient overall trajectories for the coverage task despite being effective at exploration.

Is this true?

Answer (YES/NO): NO